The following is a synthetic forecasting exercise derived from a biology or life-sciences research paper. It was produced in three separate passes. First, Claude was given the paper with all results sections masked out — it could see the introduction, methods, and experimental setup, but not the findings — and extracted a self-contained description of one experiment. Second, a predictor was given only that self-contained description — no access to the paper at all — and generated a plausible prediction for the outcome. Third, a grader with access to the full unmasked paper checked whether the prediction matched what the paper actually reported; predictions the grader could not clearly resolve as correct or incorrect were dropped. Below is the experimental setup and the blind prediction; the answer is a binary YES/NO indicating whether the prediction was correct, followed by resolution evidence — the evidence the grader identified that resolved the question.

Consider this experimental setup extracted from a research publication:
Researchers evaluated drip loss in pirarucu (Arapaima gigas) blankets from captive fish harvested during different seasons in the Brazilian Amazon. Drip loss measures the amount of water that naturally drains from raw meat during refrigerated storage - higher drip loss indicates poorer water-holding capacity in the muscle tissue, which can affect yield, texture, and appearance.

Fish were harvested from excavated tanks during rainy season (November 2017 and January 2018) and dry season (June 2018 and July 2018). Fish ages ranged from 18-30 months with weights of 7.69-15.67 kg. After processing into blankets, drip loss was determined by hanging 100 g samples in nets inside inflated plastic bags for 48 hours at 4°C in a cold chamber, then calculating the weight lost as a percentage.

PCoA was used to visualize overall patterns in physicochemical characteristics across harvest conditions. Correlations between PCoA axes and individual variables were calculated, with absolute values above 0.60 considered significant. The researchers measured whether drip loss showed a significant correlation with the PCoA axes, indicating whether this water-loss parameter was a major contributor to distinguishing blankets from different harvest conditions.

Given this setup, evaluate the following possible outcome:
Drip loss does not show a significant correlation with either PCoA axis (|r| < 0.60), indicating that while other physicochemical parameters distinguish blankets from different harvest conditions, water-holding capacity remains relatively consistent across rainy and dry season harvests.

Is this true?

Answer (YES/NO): YES